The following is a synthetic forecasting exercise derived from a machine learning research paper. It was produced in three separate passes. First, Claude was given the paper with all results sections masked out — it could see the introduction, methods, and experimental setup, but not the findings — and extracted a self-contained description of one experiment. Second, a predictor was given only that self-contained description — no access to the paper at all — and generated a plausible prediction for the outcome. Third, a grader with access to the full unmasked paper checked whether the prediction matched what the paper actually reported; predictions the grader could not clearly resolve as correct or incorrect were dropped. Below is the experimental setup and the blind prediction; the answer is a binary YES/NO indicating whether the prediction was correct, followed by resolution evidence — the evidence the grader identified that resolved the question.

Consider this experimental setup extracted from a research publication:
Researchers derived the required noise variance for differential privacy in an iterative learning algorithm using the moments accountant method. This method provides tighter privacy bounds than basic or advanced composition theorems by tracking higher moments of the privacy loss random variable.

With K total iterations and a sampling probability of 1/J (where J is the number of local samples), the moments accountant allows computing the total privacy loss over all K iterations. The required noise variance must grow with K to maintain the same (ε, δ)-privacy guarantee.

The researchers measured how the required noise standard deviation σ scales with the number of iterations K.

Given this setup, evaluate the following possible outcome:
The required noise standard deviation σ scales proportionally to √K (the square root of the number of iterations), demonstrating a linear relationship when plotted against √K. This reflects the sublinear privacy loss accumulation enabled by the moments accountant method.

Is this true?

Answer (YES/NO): YES